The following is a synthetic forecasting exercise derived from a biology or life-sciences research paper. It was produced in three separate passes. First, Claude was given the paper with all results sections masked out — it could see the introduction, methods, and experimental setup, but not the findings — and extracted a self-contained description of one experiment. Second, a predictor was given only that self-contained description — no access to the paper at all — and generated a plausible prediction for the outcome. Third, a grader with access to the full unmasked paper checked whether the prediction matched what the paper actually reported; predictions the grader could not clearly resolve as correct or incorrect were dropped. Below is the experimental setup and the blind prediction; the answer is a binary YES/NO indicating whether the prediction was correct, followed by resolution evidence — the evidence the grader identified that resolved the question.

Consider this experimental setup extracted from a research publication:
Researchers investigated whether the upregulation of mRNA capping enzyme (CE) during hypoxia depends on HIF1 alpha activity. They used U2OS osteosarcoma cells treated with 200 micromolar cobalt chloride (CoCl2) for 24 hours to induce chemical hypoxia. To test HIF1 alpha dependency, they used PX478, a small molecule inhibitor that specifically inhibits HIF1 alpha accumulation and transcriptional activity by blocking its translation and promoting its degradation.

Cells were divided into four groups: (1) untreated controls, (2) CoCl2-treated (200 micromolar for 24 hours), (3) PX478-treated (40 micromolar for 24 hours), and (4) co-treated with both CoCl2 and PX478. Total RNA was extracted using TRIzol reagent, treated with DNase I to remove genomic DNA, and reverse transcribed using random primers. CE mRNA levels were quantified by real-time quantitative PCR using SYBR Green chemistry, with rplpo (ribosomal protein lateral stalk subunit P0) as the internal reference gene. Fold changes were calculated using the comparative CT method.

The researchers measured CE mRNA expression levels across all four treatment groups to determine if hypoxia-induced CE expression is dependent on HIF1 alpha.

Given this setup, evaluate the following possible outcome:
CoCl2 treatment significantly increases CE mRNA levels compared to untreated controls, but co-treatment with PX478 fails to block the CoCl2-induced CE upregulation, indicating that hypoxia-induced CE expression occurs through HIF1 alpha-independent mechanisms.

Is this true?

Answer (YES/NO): NO